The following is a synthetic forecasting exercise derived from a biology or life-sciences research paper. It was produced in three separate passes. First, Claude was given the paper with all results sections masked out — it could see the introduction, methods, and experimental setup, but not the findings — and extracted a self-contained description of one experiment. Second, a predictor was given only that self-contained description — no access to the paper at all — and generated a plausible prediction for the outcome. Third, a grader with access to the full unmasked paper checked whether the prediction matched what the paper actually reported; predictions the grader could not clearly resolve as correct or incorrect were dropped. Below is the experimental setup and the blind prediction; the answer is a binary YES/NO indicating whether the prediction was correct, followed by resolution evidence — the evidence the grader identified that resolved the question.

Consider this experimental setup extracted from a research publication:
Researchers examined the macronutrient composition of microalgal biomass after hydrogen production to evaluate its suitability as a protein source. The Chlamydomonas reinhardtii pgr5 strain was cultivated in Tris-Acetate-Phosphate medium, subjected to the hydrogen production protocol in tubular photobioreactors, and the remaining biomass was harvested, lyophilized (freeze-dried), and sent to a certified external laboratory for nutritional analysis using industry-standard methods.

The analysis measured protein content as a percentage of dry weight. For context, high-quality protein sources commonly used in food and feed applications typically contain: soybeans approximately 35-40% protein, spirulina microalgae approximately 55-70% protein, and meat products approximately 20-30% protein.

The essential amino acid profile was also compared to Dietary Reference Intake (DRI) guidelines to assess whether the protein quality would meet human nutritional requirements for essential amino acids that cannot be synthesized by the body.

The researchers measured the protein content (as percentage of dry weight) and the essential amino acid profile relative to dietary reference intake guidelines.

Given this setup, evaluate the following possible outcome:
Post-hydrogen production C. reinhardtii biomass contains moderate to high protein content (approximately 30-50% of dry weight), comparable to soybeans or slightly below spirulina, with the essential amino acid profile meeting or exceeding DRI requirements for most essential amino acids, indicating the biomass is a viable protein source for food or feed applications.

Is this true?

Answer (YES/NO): YES